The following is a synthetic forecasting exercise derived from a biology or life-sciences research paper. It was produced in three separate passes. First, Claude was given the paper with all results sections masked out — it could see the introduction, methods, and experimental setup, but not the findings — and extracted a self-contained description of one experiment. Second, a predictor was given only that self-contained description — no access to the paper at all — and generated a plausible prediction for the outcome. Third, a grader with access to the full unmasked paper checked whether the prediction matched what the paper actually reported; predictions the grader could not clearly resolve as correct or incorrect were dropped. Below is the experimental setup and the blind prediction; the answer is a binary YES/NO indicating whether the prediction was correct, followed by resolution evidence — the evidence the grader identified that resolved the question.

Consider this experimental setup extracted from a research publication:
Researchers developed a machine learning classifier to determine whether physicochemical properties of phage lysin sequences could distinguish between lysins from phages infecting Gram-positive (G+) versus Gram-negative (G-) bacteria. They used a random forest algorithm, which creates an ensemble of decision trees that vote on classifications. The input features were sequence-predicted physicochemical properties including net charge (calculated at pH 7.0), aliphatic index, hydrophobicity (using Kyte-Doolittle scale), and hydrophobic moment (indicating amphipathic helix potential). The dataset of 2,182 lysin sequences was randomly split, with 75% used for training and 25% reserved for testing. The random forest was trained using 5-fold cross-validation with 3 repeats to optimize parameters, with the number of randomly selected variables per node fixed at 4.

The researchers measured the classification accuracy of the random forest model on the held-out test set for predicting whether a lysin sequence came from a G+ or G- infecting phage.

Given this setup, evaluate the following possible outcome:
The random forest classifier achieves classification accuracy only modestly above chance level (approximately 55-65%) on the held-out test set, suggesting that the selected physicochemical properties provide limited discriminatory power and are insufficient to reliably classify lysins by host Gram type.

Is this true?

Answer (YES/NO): NO